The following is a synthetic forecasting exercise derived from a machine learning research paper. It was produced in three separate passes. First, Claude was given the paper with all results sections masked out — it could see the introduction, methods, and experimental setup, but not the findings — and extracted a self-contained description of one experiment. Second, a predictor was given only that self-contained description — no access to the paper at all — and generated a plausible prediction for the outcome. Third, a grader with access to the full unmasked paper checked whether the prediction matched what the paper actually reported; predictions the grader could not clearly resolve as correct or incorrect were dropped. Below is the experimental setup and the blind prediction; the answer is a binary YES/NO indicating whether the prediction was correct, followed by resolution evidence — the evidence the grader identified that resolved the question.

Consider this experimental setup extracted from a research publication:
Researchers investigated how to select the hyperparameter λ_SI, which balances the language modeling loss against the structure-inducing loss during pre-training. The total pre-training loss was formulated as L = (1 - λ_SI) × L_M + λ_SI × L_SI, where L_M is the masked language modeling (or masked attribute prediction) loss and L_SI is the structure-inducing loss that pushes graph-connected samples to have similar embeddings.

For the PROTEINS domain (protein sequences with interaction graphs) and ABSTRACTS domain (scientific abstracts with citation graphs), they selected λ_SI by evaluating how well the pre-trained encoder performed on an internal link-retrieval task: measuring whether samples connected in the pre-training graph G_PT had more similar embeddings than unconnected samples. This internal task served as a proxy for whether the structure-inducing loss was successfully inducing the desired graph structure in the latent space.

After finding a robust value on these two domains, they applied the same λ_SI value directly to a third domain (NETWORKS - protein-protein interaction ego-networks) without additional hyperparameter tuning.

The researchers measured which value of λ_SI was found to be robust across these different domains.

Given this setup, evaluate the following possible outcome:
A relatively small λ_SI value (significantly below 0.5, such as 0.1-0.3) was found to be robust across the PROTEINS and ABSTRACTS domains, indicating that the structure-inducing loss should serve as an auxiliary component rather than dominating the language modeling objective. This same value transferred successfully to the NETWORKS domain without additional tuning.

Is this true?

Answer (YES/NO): YES